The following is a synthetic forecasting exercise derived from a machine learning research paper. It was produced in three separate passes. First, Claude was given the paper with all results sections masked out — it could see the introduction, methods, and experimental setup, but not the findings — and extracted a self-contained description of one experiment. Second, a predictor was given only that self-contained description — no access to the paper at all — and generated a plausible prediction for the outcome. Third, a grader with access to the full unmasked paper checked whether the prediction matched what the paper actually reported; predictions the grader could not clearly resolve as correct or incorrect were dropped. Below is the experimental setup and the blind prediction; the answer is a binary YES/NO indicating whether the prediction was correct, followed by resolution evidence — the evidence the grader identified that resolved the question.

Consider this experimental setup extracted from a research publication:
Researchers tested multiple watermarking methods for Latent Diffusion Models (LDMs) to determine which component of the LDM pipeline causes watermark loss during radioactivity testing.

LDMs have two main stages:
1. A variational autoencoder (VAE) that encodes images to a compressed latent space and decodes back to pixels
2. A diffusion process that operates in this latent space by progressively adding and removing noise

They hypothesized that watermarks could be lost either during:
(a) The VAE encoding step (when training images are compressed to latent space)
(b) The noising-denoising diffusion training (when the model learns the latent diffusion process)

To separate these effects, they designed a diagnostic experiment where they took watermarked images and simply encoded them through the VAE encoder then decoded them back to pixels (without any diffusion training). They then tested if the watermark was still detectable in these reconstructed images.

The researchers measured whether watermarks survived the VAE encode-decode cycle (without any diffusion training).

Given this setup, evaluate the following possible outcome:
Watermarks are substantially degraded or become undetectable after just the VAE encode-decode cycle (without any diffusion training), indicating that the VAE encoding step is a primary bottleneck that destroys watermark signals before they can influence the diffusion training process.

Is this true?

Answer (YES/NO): NO